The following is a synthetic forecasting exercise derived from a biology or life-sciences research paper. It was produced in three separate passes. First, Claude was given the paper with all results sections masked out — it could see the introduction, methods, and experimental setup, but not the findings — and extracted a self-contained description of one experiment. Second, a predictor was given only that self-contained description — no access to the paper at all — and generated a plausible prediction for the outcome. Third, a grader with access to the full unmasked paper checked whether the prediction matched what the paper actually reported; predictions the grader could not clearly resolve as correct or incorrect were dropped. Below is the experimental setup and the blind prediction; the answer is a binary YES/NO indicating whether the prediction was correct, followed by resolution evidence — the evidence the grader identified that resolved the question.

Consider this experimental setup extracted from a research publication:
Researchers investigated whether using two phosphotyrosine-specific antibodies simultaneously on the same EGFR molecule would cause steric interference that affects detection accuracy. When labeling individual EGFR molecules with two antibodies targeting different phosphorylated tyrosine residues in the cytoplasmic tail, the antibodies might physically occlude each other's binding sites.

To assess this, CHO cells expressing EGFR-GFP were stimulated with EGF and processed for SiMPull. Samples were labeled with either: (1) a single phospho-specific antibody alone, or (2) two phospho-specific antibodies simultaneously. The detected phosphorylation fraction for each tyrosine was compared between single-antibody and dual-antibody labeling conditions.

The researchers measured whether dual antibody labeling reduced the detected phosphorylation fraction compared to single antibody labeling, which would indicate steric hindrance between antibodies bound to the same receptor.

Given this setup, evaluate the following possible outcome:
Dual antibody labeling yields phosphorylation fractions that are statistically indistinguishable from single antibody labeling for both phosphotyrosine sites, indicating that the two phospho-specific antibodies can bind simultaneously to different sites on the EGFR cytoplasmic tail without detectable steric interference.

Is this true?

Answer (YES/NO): NO